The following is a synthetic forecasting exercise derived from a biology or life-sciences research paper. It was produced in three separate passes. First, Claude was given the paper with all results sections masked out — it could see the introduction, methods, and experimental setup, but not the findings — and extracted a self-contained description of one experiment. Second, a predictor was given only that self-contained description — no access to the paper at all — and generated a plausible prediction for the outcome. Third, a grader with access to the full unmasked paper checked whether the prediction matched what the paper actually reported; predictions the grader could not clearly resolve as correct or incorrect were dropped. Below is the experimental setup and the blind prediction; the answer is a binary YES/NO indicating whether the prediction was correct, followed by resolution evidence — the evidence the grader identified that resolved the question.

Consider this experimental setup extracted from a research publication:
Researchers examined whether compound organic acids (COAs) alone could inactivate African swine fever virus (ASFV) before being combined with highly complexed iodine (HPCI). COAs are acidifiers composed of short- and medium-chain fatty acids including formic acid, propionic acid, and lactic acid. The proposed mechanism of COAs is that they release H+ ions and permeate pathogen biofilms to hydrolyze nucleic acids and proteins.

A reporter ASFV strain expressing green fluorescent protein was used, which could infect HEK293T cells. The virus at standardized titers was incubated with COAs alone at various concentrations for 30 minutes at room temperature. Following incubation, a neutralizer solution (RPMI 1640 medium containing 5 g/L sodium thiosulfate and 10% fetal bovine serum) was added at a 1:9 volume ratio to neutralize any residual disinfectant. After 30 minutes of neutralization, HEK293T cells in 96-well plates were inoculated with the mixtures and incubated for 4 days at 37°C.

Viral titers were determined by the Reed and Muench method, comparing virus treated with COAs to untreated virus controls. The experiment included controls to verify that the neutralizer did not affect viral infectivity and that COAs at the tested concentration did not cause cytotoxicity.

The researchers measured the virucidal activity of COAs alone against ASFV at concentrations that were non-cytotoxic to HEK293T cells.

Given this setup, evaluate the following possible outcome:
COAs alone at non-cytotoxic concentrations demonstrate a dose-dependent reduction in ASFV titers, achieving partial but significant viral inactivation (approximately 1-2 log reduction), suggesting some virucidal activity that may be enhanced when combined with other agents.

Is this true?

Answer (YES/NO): NO